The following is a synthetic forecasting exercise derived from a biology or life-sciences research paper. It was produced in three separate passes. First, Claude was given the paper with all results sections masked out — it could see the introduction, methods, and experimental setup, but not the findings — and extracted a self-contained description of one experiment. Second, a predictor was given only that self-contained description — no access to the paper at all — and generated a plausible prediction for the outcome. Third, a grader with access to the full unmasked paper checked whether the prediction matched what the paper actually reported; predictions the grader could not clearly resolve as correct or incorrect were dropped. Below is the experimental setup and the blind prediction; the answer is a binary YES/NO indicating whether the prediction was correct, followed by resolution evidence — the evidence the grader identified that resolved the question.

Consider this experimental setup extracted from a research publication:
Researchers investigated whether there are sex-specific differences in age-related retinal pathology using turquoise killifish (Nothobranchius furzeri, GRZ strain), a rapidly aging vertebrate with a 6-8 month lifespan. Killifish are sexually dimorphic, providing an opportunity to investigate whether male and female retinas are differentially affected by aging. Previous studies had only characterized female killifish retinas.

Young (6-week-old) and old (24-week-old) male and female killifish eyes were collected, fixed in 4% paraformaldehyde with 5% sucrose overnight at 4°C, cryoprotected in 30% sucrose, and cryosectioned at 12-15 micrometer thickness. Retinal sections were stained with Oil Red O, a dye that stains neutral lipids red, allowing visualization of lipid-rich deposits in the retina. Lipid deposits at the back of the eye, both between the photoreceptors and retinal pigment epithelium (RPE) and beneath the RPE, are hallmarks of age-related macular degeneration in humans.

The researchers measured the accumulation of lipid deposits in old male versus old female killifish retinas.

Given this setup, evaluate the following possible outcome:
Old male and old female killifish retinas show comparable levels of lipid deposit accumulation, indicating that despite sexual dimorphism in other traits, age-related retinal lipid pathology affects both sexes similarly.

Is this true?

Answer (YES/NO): NO